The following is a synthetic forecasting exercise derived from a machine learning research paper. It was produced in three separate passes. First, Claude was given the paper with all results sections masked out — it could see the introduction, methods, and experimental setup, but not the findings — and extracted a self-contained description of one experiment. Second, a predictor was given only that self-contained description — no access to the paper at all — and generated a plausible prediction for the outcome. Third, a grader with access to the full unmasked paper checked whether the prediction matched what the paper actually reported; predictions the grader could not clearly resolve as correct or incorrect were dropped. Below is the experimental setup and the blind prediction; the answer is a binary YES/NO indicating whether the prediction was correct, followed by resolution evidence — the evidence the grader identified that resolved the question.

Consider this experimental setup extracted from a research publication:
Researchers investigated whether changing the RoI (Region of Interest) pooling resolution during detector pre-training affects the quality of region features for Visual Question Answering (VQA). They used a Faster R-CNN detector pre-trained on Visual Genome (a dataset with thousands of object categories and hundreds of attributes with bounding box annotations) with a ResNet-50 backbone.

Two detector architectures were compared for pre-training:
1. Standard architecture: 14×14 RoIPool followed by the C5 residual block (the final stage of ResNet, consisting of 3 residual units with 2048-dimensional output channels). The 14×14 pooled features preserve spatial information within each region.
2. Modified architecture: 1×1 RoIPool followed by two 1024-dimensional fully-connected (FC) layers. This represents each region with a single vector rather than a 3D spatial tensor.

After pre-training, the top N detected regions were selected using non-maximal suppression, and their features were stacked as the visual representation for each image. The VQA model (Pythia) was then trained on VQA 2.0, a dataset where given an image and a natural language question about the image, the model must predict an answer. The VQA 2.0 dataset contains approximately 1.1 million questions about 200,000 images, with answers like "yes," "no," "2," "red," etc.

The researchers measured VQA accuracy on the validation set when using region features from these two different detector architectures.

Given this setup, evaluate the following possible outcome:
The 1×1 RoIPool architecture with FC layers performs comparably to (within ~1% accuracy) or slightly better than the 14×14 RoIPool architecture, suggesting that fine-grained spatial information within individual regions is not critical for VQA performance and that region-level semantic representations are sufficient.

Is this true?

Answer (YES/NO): NO